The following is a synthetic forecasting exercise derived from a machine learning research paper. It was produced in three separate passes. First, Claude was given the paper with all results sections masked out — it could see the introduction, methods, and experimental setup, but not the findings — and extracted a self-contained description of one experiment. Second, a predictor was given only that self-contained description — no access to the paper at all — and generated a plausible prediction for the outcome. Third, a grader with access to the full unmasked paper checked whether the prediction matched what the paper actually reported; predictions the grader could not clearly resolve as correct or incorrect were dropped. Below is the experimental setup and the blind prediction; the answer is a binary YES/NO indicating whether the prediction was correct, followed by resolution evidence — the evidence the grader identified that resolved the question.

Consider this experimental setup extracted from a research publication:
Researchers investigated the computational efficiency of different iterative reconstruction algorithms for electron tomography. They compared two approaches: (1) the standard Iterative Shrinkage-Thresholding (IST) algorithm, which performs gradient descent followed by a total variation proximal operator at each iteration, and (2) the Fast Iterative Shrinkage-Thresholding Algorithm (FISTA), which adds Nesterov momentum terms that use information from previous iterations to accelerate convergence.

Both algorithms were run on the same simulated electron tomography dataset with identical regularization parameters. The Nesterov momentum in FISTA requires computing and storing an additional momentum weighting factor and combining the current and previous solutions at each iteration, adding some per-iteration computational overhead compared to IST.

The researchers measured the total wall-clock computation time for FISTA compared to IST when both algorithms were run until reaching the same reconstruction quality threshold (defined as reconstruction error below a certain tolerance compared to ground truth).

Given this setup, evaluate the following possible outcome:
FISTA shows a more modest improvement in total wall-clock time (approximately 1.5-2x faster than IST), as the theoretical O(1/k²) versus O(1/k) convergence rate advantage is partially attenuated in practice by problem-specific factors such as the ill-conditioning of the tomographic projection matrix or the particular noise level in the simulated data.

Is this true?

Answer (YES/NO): NO